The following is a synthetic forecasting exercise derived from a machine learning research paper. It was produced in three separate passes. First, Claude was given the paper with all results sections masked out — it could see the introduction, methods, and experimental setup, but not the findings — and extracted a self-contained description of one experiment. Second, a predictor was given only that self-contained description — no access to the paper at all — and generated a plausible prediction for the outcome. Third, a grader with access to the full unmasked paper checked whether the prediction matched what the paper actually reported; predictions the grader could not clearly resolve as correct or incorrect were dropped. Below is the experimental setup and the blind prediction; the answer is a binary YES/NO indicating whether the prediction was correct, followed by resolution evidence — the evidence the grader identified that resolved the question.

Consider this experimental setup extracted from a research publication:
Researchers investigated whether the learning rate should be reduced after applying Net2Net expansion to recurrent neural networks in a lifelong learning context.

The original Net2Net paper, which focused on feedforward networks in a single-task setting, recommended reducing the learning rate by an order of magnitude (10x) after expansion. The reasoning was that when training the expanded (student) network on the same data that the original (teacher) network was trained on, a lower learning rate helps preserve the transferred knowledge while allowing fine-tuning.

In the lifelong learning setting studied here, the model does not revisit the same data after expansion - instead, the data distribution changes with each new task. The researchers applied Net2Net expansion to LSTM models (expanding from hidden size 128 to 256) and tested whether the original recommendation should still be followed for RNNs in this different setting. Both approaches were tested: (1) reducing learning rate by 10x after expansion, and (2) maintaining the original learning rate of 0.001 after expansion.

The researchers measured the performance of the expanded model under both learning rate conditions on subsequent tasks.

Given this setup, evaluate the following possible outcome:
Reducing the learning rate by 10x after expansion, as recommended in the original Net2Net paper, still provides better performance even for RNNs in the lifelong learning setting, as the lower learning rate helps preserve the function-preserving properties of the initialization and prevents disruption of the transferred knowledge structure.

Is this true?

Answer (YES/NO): NO